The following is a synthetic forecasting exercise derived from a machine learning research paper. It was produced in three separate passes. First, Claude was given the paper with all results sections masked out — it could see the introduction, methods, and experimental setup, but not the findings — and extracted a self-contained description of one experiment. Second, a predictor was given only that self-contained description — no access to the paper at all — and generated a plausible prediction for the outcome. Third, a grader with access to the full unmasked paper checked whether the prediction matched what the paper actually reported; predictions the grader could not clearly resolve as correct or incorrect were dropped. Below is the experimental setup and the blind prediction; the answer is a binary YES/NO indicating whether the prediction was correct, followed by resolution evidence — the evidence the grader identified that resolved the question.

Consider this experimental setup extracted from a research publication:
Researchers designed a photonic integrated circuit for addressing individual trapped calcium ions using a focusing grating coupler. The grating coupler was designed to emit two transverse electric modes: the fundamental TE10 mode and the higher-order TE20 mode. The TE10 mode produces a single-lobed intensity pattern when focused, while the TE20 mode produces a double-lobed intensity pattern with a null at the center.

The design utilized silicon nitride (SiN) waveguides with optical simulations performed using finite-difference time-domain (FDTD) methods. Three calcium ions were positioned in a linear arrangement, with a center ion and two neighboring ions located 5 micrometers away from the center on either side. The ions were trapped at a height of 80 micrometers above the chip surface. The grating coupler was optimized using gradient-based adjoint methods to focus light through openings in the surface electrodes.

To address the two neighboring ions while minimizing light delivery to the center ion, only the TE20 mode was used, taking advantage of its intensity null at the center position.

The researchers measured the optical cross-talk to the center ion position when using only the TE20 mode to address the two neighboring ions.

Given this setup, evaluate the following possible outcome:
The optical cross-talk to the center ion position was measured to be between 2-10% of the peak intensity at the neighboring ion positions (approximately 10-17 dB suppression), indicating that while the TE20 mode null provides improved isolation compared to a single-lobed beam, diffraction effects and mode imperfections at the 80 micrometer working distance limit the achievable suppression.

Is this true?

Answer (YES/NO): NO